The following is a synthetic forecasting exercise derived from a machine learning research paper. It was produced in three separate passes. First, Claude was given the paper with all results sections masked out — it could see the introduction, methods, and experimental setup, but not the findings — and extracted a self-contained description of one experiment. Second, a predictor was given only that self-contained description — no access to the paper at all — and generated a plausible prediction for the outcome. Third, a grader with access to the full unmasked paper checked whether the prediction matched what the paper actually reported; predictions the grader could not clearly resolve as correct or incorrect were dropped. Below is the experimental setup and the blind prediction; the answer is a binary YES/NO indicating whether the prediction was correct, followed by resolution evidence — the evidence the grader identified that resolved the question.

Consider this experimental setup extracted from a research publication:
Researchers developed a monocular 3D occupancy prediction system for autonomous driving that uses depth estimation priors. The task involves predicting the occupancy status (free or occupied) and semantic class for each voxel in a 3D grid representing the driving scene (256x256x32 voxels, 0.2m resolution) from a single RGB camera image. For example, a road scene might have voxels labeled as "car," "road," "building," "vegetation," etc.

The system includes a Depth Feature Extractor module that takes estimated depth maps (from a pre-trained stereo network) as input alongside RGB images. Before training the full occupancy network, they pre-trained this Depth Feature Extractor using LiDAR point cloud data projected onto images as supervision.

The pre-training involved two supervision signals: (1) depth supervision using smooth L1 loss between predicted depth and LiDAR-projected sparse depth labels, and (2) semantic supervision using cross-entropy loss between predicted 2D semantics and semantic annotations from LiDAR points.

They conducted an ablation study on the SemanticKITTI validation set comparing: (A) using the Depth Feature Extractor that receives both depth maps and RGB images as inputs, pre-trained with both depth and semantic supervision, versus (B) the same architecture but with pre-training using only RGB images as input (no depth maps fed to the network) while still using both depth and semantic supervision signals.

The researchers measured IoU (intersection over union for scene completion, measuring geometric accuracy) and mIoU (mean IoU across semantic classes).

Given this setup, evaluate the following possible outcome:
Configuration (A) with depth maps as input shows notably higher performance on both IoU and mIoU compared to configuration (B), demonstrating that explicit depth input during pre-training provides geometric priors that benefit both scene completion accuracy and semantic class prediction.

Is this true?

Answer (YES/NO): YES